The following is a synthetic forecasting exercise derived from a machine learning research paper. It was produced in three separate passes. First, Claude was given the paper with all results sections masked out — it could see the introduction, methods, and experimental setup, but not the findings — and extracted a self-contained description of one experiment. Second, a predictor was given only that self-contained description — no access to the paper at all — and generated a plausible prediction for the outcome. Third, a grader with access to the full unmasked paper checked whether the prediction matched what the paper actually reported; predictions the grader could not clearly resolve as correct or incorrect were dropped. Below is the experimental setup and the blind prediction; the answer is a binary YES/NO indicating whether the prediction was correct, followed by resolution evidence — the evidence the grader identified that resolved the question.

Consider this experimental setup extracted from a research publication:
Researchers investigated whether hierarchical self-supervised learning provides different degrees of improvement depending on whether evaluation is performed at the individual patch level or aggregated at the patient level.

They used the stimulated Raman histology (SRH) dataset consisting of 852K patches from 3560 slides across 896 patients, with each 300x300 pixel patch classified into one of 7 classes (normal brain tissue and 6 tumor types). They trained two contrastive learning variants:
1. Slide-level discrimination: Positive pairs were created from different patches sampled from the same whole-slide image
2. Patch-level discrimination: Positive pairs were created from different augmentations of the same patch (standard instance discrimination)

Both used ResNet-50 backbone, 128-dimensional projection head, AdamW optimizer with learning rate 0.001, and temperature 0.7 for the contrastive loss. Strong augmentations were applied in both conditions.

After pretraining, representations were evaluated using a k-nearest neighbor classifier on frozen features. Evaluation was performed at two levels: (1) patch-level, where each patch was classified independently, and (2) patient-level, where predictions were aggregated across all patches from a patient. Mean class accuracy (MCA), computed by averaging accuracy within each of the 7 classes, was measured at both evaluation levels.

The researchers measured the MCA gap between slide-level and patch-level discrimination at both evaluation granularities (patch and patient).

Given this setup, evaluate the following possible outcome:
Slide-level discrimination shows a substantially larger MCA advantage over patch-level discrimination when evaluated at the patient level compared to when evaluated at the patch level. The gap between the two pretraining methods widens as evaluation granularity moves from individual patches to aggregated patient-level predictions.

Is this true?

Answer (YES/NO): NO